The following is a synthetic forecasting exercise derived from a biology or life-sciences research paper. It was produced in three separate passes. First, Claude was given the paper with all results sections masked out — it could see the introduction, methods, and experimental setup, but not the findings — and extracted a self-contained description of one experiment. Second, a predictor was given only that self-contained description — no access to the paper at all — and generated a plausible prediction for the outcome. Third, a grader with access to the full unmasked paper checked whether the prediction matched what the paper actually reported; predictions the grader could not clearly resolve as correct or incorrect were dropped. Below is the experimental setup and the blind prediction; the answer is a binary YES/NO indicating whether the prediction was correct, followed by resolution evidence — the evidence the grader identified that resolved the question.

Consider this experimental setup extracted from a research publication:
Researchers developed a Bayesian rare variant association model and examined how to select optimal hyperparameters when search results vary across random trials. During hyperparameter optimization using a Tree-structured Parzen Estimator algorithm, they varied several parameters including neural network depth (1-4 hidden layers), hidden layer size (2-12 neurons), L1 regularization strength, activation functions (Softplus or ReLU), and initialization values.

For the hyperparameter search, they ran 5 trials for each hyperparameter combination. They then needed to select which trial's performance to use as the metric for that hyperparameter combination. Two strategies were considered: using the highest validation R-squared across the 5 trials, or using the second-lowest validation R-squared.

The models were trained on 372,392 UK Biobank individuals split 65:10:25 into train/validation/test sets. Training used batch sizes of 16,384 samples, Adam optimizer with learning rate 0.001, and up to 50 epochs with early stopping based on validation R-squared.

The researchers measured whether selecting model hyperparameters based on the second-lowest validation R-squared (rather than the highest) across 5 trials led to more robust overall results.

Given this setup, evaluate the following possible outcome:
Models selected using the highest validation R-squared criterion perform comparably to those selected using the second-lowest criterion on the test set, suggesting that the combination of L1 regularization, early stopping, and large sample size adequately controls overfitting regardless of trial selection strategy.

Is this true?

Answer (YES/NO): NO